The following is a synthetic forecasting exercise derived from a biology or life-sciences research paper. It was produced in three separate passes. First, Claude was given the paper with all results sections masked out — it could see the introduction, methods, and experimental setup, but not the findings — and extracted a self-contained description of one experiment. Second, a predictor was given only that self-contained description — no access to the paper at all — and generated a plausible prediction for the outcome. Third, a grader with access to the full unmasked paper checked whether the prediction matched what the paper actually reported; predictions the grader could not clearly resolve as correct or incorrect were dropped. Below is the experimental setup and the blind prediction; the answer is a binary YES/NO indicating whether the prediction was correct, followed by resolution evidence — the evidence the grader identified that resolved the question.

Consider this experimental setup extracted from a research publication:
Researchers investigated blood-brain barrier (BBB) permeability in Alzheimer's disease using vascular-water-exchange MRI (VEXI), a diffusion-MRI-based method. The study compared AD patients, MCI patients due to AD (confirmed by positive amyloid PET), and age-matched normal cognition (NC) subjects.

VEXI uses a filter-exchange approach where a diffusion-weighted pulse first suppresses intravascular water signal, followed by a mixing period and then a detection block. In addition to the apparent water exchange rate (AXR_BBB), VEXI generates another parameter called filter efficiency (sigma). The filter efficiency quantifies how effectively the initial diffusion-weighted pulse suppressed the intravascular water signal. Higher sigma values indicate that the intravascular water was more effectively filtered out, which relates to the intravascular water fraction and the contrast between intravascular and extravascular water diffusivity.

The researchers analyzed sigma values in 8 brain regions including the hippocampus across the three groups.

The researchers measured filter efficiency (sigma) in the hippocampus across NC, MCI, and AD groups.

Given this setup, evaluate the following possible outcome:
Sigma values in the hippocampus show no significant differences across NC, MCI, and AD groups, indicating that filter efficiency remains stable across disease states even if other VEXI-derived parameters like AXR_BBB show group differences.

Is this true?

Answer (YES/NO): YES